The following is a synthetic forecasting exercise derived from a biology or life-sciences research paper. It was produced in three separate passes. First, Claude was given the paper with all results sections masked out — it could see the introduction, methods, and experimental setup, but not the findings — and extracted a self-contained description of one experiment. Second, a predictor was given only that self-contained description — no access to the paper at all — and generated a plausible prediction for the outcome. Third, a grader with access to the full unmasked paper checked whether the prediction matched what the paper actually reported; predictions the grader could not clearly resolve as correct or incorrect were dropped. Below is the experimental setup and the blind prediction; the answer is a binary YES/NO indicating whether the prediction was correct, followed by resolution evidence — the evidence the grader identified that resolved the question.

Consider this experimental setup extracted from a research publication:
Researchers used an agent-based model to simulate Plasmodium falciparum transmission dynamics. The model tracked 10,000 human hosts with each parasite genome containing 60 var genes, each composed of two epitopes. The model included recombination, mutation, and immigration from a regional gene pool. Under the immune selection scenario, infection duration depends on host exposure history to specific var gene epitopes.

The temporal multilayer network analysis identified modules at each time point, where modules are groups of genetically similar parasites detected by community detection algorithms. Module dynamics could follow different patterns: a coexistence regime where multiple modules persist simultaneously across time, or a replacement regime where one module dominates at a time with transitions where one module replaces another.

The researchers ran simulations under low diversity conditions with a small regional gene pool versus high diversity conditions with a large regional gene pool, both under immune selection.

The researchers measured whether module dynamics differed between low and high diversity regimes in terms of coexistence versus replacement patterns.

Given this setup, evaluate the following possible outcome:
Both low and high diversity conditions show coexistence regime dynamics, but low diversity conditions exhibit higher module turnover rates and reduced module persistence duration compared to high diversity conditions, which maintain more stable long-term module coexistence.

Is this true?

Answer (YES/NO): NO